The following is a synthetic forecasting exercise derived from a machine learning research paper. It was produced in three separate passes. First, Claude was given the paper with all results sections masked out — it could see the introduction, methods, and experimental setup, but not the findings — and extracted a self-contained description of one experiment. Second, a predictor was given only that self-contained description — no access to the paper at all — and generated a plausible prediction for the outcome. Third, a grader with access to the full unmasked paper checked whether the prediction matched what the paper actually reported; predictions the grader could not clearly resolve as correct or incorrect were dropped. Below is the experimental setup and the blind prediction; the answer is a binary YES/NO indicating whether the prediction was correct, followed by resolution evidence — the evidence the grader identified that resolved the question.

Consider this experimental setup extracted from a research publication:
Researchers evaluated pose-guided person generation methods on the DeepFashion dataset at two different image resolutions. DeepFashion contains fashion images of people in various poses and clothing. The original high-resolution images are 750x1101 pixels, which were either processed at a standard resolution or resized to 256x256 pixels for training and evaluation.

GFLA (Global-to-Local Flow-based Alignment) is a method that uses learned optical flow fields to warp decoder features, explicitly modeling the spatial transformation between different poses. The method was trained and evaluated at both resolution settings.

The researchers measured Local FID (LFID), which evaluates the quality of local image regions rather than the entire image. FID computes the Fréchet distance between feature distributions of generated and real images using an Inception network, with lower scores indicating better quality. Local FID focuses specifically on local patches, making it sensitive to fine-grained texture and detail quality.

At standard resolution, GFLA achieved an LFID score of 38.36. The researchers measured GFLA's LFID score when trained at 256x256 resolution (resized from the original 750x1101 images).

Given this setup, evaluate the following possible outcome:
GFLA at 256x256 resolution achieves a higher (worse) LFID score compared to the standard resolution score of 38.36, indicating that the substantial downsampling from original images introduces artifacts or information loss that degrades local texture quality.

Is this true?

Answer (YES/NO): NO